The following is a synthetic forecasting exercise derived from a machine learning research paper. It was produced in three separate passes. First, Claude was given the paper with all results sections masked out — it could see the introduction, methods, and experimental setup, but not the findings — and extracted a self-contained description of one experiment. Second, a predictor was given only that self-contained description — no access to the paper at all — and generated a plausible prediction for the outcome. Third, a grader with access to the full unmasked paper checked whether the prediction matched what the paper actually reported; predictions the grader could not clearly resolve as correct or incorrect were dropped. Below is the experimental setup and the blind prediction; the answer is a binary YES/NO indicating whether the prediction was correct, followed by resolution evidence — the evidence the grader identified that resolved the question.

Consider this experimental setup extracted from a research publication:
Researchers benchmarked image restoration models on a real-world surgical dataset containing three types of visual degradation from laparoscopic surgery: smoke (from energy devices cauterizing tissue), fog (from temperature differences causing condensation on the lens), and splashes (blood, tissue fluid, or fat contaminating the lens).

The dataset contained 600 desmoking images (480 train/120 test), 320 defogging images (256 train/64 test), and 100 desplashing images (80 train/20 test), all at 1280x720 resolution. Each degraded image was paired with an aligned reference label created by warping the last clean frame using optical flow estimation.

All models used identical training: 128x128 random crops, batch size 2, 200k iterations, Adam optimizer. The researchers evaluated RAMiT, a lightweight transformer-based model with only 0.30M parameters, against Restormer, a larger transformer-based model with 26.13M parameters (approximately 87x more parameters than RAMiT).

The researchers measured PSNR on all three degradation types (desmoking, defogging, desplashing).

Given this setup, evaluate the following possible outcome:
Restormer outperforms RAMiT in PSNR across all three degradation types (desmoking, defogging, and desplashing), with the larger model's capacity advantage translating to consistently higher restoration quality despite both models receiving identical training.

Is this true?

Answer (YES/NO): NO